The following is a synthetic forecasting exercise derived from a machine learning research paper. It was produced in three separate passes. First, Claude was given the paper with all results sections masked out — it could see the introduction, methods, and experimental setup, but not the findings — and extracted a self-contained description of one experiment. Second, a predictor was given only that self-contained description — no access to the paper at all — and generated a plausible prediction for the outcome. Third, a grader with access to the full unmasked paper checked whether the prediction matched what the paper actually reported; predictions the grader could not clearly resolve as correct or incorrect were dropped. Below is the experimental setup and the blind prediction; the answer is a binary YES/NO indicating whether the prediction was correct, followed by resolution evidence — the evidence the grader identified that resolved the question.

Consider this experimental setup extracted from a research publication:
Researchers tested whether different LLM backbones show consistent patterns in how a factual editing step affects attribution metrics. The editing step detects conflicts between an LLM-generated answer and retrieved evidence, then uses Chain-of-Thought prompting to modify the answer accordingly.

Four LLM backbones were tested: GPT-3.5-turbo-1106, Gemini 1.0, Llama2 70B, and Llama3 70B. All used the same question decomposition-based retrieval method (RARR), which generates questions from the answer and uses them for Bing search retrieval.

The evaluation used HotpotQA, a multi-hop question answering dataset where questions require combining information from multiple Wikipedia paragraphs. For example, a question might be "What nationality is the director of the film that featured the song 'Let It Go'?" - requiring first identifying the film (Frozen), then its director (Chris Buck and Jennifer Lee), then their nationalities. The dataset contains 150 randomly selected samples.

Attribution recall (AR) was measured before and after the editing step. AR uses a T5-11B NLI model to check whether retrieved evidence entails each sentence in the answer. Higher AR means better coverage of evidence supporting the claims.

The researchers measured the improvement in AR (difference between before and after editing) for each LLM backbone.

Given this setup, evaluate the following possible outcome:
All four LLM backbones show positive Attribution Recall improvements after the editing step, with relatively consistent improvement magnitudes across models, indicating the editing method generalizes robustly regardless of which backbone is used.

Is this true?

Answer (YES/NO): YES